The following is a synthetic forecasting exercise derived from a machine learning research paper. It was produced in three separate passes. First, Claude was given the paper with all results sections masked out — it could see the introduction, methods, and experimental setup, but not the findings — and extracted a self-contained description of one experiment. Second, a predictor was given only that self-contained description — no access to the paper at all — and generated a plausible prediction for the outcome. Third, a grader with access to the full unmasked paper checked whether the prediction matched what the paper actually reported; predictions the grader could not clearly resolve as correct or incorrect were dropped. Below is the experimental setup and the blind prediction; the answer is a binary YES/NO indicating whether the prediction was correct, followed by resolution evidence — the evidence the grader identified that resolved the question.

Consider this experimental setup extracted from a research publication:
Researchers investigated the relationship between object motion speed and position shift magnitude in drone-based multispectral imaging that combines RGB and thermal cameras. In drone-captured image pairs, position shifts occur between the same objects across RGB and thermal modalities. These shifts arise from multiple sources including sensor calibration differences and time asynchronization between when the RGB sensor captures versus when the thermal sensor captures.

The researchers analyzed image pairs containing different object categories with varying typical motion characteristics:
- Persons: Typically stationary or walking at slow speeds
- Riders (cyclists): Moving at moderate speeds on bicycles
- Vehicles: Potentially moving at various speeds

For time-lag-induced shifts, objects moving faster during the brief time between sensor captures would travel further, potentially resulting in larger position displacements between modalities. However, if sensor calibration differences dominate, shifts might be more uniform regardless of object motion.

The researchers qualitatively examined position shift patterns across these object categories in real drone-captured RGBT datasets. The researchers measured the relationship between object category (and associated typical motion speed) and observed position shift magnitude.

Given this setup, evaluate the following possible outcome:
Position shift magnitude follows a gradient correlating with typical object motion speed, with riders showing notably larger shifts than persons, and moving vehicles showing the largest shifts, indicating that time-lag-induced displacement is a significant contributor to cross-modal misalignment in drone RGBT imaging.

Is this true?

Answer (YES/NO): NO